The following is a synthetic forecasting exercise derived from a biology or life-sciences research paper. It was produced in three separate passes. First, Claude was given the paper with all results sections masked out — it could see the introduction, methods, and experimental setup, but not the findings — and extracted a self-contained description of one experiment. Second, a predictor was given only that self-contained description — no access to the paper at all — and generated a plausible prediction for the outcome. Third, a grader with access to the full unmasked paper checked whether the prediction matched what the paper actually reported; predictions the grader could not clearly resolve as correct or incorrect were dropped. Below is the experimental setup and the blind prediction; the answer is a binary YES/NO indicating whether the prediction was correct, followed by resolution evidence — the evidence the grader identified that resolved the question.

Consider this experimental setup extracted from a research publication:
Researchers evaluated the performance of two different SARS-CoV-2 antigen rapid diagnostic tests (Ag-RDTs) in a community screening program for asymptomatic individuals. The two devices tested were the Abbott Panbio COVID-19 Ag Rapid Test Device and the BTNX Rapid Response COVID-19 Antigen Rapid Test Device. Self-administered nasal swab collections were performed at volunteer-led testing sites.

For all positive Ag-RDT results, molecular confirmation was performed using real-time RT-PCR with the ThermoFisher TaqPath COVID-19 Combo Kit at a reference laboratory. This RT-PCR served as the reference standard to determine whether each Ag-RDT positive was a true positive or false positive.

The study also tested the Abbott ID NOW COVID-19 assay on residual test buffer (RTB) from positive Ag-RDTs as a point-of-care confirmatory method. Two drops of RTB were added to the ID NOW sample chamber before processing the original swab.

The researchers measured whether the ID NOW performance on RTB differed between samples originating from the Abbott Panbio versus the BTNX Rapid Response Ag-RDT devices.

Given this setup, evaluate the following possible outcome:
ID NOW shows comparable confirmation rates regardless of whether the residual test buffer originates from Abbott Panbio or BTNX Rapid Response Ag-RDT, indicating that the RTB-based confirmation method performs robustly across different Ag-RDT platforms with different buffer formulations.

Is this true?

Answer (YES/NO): YES